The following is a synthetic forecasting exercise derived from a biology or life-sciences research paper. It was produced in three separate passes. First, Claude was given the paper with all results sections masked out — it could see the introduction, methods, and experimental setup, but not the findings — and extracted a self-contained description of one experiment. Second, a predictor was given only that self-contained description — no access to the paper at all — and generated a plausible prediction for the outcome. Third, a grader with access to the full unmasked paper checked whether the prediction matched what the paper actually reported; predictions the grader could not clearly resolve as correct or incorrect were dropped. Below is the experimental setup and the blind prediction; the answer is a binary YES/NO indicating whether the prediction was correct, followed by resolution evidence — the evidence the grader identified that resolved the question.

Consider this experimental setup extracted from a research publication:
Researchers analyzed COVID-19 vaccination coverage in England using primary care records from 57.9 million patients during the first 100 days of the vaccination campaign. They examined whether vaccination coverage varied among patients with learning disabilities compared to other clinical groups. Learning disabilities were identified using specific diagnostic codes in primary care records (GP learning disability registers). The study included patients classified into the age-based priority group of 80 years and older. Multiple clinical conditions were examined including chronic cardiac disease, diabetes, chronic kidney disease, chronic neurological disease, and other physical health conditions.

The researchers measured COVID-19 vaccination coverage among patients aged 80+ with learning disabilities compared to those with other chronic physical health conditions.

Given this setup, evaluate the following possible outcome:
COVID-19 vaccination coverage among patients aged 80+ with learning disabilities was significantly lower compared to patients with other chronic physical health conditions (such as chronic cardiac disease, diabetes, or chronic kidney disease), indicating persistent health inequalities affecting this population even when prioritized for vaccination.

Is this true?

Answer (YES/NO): YES